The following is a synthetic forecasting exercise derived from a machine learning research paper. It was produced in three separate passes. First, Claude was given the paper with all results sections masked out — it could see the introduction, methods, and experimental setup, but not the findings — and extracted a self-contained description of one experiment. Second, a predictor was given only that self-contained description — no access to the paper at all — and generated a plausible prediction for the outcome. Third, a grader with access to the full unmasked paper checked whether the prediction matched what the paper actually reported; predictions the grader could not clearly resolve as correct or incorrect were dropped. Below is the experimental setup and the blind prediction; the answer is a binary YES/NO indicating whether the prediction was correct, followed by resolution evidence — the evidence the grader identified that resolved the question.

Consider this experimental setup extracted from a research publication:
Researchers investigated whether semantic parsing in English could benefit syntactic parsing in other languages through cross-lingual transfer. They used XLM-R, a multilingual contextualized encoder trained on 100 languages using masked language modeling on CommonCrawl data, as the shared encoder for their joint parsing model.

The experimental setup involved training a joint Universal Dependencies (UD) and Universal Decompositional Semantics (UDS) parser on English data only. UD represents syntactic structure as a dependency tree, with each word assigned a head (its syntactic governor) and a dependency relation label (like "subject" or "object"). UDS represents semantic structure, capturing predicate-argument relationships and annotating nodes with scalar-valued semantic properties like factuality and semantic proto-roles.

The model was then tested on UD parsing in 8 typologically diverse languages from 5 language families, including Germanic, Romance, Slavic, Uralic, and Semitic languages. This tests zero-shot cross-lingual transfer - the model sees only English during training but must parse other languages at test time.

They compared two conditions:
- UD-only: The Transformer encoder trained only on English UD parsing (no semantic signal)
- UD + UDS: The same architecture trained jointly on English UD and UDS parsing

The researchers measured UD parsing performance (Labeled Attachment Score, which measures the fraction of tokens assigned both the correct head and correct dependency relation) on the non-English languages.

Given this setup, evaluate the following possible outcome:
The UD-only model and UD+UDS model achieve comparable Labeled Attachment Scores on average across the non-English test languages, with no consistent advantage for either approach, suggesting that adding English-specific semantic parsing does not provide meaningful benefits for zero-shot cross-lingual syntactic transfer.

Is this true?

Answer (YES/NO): NO